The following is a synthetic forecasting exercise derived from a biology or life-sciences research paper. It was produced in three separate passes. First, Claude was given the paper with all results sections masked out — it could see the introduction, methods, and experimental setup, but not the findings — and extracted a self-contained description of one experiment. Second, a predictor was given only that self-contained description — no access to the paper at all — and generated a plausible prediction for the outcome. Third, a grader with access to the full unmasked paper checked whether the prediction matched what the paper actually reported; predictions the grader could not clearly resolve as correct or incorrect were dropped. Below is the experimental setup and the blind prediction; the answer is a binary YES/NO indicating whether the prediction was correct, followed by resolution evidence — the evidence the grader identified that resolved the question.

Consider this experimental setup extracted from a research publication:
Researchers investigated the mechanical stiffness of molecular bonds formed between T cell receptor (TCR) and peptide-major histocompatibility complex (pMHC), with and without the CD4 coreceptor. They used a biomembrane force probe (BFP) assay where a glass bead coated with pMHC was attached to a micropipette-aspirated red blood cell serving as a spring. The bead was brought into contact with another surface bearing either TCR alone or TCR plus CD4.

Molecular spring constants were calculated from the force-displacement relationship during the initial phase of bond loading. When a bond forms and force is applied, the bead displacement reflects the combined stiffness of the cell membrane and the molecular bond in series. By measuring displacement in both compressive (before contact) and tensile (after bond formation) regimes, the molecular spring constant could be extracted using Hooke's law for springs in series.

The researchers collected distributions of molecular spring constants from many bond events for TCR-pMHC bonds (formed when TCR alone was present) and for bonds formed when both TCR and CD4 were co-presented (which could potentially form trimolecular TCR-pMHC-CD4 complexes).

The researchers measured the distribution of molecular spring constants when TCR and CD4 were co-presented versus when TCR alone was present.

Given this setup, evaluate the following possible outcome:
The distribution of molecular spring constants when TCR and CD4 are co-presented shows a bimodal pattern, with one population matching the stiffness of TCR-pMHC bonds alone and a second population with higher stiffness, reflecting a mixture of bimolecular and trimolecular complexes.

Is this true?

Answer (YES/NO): YES